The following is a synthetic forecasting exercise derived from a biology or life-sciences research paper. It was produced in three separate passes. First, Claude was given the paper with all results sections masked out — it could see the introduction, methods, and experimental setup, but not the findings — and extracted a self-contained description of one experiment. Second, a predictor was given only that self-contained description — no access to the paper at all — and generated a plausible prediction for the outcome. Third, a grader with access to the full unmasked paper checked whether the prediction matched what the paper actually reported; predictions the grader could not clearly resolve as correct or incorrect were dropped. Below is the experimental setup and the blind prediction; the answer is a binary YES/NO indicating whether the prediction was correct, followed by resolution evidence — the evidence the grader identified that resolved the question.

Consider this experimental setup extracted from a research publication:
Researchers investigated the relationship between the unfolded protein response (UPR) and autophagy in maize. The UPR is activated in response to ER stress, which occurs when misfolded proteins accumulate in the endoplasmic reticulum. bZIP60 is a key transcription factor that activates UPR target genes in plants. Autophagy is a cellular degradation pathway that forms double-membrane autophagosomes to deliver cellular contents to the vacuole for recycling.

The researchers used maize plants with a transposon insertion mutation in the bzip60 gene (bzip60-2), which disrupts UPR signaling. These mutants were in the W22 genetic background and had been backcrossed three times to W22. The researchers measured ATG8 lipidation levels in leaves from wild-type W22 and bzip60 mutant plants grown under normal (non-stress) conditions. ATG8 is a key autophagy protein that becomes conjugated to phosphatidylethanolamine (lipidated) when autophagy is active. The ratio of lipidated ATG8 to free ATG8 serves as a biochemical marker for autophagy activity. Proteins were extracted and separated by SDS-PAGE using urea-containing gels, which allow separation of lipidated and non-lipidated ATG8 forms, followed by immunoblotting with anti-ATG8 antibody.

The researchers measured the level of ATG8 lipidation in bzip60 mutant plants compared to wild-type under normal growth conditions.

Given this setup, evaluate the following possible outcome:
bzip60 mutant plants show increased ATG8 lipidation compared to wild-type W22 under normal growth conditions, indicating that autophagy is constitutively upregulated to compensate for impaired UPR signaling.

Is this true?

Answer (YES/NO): YES